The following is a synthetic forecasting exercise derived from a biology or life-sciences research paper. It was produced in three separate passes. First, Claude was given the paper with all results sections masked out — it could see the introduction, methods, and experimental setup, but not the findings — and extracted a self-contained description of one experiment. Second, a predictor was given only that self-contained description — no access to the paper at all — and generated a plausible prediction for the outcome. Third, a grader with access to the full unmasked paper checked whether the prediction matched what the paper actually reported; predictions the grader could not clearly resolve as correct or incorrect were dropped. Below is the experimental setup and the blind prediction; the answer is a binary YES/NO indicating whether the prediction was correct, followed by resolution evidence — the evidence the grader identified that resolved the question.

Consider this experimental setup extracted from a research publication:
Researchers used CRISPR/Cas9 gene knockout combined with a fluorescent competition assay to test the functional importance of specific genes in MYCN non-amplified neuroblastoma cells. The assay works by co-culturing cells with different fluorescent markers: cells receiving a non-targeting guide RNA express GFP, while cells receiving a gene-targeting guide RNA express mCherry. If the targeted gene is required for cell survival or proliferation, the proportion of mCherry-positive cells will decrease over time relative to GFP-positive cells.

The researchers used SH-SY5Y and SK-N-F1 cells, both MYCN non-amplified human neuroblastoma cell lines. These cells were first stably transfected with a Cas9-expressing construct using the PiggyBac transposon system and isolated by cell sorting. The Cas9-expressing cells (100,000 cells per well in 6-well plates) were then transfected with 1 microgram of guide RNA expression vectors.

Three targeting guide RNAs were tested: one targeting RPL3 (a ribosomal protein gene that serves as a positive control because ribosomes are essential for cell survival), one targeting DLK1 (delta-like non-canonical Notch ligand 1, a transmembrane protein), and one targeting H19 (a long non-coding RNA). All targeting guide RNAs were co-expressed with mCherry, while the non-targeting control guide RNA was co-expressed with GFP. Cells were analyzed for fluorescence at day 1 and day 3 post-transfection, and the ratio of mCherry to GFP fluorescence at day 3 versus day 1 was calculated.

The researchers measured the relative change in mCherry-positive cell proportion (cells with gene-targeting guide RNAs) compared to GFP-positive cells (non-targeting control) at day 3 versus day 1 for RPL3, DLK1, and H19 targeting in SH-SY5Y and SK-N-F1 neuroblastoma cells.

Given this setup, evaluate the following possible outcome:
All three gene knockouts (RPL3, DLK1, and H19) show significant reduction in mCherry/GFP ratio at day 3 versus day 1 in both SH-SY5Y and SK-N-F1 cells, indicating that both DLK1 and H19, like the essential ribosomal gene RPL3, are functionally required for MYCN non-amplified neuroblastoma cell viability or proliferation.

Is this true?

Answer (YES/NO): YES